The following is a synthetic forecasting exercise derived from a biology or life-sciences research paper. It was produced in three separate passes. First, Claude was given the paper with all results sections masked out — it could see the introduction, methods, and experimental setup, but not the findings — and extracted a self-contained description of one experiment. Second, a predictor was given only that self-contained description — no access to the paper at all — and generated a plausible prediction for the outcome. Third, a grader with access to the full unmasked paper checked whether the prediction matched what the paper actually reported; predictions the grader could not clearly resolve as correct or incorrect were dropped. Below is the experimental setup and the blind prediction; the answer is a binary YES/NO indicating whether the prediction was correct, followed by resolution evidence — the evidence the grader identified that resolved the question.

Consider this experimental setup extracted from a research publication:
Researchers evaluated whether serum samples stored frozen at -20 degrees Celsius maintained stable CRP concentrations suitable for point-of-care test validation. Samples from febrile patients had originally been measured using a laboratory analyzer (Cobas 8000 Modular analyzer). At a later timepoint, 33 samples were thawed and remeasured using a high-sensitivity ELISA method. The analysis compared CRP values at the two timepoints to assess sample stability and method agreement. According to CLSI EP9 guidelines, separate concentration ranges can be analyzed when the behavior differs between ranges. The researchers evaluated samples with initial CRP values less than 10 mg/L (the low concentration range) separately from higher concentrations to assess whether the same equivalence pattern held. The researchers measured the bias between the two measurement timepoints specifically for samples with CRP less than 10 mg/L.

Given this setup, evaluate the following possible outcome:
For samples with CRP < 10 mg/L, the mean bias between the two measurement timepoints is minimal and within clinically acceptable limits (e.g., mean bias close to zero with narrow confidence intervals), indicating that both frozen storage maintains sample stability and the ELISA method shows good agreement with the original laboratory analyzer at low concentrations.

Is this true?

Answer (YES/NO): YES